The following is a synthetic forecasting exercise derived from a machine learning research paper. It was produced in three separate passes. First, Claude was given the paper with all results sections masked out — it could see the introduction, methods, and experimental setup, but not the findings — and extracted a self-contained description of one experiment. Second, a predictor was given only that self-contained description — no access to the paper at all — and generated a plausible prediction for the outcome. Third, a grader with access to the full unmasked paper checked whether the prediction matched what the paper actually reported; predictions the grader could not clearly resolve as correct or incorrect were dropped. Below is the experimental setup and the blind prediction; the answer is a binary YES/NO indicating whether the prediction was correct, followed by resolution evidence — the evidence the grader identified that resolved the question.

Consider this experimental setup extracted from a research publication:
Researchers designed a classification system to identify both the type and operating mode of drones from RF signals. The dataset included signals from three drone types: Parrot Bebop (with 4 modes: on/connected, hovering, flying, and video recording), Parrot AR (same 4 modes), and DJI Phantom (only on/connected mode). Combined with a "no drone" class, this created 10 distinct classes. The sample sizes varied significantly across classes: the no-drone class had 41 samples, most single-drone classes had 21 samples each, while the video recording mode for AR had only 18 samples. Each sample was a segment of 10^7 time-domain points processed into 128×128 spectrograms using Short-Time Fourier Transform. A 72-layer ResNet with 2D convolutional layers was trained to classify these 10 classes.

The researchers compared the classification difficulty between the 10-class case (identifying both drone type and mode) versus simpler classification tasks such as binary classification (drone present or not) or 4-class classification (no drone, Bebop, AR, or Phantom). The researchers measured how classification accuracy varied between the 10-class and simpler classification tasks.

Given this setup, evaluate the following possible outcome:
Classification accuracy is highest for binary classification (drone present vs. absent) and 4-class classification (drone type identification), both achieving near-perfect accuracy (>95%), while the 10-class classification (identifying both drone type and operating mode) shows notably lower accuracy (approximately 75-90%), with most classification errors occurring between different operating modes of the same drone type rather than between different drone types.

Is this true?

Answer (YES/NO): NO